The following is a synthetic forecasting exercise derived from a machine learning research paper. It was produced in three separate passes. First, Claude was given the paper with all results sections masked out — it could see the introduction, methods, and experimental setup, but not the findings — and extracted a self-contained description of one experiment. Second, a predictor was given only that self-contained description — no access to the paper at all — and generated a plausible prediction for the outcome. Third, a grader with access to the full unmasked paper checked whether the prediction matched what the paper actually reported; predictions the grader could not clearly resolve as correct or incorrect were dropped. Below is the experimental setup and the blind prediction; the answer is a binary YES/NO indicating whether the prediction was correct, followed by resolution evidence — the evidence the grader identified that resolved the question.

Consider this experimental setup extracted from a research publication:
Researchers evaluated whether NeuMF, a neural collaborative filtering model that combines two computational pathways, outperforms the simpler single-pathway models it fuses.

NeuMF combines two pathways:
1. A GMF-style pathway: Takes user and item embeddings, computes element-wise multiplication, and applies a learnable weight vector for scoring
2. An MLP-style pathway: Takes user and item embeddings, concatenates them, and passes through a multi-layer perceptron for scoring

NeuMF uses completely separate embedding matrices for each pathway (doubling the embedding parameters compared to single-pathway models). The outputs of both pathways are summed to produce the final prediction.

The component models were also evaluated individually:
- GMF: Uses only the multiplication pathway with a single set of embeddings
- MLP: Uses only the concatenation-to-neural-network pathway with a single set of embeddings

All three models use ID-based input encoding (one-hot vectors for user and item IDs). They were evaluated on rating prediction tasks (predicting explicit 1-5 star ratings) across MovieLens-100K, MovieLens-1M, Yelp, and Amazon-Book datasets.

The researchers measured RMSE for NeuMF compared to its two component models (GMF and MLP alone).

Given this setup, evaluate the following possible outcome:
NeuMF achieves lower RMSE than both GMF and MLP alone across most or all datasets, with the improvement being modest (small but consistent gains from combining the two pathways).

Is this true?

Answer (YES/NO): NO